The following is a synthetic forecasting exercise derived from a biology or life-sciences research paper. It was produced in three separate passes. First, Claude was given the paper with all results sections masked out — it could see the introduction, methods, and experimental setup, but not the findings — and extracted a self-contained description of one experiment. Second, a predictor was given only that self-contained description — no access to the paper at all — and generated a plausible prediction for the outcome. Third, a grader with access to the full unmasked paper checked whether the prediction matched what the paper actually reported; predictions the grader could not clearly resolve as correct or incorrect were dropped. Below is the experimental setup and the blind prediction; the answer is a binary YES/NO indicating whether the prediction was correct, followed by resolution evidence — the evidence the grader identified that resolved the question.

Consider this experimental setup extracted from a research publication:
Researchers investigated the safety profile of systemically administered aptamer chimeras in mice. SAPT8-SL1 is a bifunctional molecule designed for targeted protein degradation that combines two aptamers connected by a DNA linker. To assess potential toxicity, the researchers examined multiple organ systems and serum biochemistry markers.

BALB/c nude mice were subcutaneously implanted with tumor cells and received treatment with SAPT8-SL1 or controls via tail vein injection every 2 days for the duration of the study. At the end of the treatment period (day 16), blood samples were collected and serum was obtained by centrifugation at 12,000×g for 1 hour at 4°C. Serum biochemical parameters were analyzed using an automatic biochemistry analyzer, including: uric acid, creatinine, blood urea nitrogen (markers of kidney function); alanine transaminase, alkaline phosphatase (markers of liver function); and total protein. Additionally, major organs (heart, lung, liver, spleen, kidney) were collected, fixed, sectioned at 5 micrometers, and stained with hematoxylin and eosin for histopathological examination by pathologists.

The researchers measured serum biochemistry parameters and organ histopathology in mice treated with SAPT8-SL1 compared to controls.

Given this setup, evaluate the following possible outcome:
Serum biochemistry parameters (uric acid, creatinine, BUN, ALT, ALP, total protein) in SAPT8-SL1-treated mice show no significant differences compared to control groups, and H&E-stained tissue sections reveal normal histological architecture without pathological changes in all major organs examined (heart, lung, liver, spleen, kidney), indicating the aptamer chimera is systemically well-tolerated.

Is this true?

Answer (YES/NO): YES